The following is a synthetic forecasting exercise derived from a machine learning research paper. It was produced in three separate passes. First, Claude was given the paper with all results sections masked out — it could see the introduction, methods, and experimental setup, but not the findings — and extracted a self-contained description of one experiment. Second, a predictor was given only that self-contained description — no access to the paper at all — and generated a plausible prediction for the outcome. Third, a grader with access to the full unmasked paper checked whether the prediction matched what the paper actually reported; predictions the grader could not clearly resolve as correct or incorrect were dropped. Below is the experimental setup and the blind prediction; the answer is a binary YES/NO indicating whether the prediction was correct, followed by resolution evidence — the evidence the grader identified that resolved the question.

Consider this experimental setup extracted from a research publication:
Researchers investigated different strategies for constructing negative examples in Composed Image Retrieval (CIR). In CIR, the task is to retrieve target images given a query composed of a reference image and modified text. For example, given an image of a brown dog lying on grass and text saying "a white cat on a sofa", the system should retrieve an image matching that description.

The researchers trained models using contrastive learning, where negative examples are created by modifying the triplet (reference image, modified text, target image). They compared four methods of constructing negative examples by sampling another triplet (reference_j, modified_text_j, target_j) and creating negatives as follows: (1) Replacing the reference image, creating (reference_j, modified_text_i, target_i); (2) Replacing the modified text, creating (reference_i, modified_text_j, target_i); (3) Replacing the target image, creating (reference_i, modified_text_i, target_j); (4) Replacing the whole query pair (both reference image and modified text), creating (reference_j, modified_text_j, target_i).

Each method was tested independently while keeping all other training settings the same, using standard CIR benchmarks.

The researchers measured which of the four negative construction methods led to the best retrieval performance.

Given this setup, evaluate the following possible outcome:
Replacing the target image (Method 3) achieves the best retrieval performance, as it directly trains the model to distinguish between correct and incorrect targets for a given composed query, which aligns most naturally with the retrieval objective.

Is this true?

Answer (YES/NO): YES